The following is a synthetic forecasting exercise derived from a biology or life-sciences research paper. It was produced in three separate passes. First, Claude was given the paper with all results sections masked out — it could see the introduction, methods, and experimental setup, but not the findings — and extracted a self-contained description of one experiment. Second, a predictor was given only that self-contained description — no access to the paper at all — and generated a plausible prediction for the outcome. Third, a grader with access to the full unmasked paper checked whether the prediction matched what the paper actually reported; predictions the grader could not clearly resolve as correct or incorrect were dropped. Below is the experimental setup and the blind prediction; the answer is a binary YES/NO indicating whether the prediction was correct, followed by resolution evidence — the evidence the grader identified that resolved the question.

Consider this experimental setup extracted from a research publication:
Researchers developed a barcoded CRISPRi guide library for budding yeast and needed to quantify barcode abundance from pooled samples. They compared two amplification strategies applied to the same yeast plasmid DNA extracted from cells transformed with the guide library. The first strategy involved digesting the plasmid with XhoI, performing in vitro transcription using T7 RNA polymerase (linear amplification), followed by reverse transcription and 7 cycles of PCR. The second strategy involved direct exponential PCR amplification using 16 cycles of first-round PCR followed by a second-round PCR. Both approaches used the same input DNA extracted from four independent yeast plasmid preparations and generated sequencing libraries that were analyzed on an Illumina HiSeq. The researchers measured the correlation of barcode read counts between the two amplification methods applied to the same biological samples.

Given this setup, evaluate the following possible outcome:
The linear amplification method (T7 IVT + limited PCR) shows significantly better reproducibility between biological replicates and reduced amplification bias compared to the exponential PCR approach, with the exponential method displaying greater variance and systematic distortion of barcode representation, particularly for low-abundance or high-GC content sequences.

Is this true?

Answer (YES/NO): NO